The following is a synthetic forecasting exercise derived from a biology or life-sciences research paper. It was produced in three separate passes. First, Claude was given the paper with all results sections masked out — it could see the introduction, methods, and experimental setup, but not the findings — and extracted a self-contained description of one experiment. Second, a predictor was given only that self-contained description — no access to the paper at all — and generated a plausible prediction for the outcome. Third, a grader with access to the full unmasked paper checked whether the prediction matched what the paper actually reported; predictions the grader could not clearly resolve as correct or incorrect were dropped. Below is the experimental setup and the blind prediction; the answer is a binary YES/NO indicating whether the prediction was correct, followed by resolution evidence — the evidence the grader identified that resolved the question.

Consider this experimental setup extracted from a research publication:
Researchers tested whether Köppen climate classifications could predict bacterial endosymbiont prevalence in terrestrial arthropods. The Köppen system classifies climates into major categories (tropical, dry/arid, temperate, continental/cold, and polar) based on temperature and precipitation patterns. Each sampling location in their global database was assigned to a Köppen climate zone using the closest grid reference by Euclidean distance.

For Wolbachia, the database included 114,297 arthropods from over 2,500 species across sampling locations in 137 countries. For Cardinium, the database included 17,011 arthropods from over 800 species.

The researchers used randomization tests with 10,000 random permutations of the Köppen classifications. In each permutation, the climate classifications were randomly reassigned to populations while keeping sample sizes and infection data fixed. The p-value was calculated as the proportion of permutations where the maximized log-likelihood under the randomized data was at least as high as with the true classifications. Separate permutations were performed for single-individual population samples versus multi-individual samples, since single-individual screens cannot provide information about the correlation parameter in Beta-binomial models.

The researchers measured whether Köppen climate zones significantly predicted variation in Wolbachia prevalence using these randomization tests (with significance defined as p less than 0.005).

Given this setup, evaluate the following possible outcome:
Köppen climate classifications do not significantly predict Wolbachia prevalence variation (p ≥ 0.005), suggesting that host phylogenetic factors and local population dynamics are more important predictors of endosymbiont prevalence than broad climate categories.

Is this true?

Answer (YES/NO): NO